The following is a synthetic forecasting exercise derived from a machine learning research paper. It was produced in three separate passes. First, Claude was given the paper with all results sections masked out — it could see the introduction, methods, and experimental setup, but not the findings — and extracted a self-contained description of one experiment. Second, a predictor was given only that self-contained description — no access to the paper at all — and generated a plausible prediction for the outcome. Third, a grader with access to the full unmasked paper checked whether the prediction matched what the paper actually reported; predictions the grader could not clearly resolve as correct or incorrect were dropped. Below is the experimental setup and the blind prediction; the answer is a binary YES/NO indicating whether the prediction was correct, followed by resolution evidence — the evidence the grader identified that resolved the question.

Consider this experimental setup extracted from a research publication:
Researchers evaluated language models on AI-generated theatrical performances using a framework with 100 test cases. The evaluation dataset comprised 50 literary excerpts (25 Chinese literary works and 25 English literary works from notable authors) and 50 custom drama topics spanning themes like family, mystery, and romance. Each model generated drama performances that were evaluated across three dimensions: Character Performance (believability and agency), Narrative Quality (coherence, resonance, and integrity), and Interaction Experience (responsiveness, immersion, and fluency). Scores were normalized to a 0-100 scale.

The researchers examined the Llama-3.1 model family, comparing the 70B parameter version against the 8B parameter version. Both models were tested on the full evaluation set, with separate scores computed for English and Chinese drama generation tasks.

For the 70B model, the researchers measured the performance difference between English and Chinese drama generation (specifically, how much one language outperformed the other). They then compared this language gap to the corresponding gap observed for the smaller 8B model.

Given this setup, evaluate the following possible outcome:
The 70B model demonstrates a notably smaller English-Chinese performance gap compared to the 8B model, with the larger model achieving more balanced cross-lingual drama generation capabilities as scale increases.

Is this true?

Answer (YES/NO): NO